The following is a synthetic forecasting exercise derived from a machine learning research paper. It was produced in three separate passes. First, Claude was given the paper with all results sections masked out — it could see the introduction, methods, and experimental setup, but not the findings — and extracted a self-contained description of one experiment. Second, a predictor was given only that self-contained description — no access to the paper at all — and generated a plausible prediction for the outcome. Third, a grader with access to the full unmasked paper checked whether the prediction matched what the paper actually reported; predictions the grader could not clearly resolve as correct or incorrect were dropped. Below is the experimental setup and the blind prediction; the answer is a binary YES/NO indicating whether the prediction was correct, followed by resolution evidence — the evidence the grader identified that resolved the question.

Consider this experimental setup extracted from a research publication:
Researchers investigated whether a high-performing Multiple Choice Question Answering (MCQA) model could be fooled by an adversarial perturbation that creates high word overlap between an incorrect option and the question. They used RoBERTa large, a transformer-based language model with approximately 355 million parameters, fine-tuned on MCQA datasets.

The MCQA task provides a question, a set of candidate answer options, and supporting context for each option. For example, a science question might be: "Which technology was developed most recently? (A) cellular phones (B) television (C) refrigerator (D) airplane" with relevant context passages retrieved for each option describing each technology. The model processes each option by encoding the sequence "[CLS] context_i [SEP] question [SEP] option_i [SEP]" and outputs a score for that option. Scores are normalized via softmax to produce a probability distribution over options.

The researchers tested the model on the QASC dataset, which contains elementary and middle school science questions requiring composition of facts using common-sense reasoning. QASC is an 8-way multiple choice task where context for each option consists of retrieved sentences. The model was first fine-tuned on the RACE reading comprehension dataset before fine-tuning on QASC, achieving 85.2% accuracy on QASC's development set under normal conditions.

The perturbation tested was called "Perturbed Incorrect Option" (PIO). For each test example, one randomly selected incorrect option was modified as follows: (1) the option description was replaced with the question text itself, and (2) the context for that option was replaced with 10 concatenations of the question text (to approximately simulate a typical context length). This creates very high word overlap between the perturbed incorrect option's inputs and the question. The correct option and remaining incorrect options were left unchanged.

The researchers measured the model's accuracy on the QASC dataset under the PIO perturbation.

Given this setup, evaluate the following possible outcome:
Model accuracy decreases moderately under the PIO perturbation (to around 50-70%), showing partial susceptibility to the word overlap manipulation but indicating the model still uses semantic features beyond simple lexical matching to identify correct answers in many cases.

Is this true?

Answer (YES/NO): NO